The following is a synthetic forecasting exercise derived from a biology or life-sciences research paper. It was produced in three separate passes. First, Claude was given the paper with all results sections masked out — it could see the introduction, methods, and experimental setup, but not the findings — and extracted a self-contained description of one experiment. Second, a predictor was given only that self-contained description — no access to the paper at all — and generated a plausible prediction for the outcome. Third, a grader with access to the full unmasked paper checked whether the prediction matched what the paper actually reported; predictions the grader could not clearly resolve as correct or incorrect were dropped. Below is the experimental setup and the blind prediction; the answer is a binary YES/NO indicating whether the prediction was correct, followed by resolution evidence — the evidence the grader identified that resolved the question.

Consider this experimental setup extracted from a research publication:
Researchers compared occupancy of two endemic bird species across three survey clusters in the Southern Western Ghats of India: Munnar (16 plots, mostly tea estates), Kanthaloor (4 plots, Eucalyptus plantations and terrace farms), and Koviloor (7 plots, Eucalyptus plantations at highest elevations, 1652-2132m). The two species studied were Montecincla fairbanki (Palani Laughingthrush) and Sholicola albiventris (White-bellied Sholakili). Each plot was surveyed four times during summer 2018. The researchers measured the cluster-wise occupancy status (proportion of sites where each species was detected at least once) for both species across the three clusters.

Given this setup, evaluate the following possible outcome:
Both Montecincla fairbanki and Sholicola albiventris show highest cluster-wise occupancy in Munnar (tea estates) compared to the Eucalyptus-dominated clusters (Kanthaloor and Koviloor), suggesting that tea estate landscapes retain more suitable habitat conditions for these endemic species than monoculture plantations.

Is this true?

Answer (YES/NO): NO